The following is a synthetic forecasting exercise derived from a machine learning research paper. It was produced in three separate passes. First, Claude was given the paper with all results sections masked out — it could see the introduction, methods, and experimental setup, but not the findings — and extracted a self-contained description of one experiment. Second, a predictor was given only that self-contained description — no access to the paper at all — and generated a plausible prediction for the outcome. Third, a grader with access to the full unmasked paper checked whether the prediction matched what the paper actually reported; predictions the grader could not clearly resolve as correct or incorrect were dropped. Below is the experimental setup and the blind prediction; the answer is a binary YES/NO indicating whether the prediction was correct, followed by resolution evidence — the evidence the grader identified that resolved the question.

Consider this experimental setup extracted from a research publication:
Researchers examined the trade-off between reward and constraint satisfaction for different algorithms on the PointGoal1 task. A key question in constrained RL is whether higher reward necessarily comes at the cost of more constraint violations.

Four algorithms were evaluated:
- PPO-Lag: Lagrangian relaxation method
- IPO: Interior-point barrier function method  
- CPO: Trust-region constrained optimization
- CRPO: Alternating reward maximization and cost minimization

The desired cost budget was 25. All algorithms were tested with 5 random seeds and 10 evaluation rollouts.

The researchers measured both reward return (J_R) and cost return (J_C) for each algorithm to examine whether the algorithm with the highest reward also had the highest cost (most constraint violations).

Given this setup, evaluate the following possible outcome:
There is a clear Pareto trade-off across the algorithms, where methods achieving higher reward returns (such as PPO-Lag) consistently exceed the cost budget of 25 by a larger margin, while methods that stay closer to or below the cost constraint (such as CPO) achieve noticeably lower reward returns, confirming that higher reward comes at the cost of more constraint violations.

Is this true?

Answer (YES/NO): NO